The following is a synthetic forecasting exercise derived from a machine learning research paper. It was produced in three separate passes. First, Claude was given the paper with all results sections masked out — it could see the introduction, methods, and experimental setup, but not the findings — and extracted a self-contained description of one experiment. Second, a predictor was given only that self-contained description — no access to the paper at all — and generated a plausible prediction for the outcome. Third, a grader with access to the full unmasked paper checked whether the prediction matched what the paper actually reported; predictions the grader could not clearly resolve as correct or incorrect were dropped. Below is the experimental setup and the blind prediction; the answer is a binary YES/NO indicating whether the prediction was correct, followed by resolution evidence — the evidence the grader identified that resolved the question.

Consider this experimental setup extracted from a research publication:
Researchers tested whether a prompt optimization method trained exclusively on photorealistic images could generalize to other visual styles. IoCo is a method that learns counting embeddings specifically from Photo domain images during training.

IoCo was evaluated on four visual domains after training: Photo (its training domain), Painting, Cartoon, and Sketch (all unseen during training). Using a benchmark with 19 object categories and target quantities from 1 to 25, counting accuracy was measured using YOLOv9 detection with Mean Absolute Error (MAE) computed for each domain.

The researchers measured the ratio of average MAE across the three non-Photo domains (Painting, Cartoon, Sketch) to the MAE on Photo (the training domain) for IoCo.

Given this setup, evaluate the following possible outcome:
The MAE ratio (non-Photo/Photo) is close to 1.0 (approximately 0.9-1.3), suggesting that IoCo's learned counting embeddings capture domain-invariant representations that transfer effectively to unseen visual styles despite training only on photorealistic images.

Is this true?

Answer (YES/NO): NO